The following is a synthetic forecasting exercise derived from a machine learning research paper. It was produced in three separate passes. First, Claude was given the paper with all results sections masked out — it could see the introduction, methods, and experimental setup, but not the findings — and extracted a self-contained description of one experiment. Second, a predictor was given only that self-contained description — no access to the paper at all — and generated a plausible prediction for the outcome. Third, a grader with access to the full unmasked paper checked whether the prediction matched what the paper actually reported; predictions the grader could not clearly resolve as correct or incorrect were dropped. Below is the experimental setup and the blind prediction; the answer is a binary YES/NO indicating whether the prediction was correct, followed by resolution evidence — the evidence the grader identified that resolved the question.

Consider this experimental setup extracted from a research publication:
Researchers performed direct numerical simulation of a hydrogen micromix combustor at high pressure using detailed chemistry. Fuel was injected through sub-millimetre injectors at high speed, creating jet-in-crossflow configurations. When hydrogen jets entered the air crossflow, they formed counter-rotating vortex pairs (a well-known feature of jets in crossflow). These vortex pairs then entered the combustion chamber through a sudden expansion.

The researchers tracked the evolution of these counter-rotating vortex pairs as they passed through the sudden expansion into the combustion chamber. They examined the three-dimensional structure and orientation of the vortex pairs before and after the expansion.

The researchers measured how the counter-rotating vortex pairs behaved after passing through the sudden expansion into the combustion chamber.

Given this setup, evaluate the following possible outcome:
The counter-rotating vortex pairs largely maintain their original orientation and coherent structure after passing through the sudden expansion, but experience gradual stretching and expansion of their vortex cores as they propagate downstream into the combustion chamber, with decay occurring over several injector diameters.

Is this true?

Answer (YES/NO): NO